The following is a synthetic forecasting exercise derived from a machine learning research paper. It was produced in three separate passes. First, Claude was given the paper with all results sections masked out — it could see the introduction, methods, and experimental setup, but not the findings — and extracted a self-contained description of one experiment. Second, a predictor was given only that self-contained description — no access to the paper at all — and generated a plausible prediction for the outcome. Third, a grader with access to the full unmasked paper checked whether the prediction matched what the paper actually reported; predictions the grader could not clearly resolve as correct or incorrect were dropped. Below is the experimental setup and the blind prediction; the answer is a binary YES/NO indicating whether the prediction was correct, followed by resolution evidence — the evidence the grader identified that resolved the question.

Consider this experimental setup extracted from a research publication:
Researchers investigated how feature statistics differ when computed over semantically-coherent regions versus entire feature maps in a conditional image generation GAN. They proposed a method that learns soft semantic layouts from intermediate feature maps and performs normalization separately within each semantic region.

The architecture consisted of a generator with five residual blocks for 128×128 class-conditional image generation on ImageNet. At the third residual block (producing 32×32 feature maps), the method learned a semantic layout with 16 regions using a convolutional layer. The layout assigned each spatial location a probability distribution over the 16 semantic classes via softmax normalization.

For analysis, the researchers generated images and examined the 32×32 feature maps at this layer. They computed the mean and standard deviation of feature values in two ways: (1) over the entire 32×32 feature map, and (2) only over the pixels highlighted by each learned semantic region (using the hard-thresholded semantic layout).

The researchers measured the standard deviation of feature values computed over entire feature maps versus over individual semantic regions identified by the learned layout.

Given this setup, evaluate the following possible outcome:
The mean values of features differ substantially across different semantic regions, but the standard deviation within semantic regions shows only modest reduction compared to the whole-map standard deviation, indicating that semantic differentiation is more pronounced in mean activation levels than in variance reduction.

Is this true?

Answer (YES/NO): NO